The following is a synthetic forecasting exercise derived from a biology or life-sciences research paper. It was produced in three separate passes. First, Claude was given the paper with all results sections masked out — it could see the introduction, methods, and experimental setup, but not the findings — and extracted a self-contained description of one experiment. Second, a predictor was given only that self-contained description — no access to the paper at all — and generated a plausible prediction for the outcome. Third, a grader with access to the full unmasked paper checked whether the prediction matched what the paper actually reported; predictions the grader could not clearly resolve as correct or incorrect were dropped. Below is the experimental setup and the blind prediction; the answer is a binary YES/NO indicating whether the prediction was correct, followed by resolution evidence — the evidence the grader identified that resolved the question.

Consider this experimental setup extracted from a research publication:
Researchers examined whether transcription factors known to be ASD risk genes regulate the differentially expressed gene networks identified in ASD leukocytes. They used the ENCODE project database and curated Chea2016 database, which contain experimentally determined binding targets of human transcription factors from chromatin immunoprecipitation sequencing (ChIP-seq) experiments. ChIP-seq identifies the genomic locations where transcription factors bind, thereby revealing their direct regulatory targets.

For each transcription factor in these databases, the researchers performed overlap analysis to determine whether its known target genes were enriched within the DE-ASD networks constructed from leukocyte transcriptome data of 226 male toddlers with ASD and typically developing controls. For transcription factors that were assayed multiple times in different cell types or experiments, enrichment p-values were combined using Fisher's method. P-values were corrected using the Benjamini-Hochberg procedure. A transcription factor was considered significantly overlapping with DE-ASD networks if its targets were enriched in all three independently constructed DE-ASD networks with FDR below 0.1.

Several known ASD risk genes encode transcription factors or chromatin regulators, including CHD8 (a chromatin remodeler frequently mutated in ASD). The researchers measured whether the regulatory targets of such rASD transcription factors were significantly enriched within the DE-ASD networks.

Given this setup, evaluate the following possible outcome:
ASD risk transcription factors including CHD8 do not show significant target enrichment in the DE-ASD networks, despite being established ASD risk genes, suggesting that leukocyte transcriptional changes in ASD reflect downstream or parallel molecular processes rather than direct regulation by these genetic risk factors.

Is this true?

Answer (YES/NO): NO